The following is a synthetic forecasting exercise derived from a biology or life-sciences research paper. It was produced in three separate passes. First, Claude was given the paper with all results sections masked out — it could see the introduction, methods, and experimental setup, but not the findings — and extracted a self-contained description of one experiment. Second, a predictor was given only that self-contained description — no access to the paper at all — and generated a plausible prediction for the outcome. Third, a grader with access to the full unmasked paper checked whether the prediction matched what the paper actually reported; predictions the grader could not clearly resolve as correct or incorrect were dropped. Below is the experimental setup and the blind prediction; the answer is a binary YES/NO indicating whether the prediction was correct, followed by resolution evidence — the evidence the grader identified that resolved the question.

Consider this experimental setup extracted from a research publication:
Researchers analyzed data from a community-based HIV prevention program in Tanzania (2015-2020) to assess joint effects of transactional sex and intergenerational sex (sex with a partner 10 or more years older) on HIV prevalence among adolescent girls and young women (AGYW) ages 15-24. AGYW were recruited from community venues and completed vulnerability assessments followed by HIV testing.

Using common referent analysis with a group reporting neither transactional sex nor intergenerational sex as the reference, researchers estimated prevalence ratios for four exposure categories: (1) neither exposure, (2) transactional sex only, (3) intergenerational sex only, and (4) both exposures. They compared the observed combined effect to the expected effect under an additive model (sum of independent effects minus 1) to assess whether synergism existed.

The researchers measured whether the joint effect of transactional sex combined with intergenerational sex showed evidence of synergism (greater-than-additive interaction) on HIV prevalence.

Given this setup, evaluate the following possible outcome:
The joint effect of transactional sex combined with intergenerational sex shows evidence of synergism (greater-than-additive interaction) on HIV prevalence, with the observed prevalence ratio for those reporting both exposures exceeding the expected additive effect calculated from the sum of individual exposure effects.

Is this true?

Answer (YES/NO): NO